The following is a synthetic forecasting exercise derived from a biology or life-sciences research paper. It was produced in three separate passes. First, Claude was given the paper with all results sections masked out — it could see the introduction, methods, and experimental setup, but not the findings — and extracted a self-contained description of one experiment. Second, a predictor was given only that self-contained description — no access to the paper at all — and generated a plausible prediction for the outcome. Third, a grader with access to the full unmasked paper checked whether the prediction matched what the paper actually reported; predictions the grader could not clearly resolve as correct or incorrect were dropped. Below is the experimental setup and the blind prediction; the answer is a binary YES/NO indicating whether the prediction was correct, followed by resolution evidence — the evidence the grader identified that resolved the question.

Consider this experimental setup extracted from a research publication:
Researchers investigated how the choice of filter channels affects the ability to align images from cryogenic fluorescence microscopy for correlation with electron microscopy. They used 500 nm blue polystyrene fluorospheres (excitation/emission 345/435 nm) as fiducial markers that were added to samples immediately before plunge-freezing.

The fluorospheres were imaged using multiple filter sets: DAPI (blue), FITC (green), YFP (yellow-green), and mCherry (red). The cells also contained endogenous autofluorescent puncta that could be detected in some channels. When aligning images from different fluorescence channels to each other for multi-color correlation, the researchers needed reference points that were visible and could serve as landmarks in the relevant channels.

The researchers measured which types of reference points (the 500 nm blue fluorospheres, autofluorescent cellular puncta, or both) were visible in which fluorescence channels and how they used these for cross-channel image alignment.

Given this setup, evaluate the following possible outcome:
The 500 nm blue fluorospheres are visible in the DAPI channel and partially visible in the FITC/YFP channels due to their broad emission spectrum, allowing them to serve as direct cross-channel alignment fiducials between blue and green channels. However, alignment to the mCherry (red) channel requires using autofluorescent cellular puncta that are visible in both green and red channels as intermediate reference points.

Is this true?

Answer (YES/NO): YES